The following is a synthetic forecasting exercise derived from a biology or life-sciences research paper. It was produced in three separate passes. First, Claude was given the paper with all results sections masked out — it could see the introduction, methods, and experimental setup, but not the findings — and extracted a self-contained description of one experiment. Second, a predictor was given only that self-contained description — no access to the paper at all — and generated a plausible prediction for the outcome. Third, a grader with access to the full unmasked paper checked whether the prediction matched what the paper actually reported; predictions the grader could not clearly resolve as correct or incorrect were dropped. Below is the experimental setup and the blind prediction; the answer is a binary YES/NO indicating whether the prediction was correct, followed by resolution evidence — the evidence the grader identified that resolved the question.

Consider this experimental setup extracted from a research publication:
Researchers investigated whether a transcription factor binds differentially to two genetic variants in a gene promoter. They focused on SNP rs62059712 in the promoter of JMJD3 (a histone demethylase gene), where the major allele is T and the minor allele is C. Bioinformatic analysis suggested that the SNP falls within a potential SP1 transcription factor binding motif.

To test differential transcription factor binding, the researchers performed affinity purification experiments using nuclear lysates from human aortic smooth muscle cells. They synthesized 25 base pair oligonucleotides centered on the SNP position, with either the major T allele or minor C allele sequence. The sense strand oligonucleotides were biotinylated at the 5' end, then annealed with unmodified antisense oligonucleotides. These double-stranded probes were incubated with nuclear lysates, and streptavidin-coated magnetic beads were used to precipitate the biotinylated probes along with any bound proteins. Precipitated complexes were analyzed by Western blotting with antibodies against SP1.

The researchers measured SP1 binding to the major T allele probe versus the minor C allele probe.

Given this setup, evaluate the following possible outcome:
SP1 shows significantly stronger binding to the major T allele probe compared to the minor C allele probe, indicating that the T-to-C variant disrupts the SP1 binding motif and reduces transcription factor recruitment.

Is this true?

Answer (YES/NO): NO